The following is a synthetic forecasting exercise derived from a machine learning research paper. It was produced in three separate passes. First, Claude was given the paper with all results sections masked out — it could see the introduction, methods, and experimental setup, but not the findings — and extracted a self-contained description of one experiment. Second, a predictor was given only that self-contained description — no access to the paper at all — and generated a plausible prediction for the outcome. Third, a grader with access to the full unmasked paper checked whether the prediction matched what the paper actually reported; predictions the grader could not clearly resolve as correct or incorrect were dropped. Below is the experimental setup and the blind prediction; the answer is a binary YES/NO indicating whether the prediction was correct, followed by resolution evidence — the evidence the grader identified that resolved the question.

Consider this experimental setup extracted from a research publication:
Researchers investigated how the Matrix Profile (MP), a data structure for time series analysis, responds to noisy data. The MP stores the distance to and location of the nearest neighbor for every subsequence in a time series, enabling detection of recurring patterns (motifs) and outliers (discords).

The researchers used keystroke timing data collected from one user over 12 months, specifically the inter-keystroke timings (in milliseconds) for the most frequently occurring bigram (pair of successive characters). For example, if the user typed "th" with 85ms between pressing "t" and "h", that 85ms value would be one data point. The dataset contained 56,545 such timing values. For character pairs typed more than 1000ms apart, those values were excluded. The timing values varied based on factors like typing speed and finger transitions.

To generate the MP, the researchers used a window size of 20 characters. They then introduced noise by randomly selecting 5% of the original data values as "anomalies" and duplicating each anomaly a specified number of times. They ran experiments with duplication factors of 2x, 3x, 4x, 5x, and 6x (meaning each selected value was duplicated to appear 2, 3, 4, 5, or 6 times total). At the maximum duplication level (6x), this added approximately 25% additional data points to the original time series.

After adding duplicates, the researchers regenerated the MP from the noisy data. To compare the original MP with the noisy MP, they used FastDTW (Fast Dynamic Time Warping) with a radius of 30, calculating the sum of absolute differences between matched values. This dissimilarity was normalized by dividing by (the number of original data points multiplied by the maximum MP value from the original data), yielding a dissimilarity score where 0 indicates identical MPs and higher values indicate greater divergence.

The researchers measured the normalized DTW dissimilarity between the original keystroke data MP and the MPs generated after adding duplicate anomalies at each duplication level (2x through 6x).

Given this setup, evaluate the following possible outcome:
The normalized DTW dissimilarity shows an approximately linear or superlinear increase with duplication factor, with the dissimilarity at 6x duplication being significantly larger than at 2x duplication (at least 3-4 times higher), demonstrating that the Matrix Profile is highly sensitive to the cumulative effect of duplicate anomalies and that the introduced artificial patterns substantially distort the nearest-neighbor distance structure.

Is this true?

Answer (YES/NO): NO